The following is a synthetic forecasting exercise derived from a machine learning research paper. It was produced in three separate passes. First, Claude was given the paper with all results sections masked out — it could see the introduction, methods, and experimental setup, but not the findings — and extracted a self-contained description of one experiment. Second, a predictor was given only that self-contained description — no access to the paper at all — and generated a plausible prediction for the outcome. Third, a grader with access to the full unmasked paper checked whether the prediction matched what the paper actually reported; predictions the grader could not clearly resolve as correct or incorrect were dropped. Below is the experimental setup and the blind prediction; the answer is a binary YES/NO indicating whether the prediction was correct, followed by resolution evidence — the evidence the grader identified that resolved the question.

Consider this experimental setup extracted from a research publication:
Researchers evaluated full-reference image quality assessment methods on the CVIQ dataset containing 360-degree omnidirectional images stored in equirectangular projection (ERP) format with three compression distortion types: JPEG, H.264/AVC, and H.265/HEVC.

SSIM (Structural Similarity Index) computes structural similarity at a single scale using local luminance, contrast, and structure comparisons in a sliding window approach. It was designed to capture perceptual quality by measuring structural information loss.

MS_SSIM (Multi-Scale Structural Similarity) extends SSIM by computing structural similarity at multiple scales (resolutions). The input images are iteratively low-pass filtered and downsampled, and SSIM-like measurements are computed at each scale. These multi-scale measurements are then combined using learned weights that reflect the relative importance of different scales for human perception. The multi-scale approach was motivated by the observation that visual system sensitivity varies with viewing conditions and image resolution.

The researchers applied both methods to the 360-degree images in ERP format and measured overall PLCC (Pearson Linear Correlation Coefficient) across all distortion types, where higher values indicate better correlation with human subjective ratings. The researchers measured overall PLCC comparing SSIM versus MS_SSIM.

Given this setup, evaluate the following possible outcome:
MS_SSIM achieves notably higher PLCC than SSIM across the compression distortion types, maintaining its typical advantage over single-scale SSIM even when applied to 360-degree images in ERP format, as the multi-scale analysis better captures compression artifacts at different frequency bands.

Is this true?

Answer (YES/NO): NO